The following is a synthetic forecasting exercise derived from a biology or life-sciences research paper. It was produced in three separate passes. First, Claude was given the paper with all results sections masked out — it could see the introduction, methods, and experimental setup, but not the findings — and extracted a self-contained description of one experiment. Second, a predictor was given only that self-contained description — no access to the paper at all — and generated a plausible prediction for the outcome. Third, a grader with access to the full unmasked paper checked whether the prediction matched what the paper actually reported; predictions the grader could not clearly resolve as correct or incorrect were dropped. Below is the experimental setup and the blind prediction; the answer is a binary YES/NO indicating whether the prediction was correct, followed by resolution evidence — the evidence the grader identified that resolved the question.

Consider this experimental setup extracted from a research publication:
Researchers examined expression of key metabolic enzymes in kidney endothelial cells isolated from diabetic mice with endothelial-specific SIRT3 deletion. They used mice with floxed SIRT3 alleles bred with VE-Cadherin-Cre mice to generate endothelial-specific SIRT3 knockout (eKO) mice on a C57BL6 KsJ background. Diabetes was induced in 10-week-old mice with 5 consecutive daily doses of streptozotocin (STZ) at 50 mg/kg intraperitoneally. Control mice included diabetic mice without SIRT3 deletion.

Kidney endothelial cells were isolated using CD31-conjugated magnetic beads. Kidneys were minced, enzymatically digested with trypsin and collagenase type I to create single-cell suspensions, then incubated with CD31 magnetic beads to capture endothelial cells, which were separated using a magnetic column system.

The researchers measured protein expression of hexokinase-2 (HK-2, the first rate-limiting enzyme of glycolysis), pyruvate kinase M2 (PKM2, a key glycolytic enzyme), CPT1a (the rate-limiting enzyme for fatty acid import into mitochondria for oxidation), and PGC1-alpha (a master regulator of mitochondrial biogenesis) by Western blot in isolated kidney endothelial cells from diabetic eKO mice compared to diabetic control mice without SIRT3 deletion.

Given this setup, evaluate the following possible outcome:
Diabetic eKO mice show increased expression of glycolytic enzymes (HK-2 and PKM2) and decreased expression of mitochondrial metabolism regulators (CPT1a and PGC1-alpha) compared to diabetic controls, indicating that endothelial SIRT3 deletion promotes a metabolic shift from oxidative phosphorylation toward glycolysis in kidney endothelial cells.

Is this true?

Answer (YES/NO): YES